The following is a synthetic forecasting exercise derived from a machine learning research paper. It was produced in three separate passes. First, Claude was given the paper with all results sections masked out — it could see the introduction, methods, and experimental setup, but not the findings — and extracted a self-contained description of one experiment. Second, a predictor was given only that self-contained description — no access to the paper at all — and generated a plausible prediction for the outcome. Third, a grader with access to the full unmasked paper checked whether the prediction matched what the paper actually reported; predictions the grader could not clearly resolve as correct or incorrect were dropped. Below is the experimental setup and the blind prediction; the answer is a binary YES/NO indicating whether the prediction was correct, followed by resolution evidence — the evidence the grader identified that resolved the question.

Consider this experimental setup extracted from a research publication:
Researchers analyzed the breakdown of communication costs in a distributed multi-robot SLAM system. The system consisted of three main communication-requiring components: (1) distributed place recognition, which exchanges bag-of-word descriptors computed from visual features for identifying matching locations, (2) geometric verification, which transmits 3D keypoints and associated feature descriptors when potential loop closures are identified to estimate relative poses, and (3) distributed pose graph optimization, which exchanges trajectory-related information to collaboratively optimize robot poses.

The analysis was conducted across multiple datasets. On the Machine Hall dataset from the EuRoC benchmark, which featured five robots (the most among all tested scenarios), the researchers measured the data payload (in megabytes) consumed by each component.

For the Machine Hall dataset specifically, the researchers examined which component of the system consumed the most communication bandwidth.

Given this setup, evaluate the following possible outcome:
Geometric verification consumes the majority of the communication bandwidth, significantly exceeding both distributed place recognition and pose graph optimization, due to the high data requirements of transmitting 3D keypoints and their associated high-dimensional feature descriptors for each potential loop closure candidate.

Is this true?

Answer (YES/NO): YES